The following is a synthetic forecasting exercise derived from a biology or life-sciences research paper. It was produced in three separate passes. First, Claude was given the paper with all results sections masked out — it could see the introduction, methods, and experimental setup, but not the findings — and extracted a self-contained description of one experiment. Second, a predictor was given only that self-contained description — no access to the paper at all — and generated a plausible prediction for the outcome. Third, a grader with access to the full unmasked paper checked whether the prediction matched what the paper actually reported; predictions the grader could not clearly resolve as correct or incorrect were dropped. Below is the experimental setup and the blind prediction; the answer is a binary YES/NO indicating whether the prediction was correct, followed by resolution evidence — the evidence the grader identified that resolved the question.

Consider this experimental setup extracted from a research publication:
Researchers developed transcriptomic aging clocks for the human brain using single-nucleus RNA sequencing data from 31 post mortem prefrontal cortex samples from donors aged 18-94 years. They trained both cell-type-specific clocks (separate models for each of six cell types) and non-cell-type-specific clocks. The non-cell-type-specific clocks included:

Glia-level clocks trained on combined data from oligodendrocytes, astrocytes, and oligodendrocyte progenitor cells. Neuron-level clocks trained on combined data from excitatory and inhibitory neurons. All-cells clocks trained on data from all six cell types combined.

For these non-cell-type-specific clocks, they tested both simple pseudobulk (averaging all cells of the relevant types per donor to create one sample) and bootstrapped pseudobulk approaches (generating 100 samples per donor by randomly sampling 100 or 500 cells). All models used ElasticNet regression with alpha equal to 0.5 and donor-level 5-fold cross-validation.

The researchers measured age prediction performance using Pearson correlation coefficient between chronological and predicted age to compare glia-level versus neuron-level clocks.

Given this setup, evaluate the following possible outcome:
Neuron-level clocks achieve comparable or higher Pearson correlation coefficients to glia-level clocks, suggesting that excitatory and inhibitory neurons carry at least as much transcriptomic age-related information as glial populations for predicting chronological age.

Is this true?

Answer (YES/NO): YES